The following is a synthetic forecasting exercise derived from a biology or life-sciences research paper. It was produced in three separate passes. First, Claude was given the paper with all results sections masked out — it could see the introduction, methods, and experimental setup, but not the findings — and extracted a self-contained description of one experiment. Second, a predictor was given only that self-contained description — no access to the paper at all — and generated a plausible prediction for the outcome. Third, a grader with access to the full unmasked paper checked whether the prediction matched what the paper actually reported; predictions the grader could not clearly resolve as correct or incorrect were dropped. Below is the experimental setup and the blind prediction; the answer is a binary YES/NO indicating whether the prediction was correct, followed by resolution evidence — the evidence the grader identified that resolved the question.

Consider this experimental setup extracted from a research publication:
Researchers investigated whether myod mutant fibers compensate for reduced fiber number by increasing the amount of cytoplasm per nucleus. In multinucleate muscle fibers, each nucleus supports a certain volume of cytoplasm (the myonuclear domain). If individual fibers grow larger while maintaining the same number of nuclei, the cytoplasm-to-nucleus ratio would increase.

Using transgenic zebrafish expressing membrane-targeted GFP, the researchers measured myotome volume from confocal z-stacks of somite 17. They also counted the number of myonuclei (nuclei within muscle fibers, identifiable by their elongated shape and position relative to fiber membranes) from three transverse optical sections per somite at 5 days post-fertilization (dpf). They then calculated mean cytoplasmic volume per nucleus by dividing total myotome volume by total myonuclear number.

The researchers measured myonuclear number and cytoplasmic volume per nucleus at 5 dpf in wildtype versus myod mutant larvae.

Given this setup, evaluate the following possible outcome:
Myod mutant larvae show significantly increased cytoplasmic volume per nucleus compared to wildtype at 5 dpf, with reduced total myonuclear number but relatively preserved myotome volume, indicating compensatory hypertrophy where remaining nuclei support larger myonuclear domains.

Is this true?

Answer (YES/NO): YES